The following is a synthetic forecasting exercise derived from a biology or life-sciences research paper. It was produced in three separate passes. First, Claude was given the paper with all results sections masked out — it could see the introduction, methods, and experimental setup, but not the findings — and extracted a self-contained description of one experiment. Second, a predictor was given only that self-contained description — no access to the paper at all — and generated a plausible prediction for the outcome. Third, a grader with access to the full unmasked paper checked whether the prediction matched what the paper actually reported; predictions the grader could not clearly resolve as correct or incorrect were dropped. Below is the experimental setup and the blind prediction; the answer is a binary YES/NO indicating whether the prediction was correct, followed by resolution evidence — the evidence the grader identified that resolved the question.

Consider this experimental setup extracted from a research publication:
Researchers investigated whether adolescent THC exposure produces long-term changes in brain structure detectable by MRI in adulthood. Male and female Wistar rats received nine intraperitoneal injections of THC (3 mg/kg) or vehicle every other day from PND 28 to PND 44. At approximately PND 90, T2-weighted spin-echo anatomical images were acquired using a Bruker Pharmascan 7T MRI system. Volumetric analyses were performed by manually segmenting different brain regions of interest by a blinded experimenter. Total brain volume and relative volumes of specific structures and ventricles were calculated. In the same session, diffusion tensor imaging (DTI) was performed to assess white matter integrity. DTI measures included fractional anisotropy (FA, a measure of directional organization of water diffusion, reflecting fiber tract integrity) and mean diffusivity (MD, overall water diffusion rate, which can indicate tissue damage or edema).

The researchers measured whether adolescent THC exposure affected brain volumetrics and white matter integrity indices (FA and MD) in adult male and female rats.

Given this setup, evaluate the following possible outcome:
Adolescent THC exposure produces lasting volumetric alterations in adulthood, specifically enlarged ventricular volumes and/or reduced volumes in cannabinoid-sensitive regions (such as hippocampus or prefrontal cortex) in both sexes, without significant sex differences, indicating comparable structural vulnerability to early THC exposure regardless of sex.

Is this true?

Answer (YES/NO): NO